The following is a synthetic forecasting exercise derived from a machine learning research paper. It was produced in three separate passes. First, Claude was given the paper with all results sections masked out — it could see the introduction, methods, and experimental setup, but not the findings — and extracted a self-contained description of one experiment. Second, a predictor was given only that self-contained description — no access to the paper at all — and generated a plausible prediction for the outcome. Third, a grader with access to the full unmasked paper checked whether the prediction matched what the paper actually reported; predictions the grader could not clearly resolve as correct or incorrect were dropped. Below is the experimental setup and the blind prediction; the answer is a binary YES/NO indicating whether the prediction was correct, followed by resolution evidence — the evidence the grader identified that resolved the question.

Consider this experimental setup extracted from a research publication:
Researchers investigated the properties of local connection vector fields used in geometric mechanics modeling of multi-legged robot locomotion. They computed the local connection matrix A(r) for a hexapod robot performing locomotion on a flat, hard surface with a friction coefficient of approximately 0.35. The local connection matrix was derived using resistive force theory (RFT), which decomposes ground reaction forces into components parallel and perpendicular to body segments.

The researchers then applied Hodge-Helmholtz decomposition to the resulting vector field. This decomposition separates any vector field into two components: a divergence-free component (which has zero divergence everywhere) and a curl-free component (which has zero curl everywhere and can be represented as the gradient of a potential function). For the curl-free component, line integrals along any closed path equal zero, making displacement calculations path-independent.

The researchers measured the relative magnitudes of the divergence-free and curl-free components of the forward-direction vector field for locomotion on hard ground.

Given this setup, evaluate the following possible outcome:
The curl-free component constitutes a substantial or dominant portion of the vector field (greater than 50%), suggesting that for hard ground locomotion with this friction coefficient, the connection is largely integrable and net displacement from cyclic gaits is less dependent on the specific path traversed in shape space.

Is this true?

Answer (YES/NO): YES